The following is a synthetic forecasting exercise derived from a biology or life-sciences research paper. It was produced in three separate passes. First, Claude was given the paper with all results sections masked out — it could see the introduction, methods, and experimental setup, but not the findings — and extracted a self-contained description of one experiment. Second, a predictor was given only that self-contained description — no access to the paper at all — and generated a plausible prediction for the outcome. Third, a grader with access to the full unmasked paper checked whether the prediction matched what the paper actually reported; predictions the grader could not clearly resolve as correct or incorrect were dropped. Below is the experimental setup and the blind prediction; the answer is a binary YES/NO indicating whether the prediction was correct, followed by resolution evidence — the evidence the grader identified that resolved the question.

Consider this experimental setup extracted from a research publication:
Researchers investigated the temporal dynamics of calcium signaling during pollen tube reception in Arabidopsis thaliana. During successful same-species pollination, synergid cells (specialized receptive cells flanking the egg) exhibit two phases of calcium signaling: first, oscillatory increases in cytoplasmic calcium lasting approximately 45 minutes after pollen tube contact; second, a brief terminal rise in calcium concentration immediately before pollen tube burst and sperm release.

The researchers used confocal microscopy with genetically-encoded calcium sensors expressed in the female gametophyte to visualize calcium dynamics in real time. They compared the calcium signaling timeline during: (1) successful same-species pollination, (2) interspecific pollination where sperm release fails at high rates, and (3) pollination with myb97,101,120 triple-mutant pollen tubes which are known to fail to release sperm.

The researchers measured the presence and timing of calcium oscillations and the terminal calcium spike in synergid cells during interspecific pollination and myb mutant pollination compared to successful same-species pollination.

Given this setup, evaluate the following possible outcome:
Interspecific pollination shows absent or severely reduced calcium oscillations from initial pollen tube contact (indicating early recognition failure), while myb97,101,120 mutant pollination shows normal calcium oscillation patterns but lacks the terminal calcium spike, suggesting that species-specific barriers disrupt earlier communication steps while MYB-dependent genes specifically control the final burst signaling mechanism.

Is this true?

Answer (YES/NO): NO